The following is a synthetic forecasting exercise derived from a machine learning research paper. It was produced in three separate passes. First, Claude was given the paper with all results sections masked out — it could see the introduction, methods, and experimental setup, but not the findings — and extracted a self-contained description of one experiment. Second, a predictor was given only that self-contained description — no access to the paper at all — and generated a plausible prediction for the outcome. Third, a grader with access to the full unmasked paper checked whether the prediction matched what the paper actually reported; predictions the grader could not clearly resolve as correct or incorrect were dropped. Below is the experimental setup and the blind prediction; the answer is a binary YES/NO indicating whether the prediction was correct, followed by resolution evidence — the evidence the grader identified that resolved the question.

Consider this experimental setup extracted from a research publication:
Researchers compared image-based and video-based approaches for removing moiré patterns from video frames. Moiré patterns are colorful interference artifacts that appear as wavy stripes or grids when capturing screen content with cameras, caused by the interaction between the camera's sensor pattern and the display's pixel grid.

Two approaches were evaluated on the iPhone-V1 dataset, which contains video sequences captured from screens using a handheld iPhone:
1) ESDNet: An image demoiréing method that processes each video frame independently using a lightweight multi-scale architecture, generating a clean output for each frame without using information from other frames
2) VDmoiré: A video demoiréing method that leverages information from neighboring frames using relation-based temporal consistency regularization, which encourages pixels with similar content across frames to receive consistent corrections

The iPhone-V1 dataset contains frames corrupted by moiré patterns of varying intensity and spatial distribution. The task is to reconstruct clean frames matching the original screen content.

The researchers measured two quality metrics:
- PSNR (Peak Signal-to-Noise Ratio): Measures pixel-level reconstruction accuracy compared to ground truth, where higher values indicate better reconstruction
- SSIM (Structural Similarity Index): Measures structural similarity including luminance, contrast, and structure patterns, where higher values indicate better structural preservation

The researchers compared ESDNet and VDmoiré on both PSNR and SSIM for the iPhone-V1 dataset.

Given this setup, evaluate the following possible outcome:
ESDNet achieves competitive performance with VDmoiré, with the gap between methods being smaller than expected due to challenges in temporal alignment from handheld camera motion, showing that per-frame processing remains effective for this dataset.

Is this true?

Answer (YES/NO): NO